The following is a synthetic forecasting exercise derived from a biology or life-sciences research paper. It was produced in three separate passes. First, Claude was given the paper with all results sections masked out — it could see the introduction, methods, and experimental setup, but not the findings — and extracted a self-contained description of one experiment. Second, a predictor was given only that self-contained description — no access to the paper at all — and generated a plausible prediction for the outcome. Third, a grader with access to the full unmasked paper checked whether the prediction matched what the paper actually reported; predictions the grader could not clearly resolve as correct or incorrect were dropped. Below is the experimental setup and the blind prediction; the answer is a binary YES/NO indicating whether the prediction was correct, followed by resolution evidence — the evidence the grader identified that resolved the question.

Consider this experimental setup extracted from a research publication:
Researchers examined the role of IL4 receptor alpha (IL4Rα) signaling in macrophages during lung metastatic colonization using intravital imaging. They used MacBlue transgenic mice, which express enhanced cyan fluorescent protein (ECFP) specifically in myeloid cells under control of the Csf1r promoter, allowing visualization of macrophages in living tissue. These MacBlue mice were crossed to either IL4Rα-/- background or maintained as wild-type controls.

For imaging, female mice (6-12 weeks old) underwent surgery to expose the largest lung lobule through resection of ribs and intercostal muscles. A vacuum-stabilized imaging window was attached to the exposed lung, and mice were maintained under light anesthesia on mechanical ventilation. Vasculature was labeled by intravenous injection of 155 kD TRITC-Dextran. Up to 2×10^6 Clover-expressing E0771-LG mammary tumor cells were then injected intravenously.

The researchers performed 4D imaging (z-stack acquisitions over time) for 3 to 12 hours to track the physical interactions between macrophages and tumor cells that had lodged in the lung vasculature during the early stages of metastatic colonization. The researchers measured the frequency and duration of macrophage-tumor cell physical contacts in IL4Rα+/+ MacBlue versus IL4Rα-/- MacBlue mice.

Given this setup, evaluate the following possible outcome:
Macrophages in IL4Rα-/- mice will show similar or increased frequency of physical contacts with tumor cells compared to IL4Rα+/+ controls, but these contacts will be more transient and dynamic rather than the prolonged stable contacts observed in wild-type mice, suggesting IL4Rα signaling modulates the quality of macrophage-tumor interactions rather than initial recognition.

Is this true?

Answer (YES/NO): YES